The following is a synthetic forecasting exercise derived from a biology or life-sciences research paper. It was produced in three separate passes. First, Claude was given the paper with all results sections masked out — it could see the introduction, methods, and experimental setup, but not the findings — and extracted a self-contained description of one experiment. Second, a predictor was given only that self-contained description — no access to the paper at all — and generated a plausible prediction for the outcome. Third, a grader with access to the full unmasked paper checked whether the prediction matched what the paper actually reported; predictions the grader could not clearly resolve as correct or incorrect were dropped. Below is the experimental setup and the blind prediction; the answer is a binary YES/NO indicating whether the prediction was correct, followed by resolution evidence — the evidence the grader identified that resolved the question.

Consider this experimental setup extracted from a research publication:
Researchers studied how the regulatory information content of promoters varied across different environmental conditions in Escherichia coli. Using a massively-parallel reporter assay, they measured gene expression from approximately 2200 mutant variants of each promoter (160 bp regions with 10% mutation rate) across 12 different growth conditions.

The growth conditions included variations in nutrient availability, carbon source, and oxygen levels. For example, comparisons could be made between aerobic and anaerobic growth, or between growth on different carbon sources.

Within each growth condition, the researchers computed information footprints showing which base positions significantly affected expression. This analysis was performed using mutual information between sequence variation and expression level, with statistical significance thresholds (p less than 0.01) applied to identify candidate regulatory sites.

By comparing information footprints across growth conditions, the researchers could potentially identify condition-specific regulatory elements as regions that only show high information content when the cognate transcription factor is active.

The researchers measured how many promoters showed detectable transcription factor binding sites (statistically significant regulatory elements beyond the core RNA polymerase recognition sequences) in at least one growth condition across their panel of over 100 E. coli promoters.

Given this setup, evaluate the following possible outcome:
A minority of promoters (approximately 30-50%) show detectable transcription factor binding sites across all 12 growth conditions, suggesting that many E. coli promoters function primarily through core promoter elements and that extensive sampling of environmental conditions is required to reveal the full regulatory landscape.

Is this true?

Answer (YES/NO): NO